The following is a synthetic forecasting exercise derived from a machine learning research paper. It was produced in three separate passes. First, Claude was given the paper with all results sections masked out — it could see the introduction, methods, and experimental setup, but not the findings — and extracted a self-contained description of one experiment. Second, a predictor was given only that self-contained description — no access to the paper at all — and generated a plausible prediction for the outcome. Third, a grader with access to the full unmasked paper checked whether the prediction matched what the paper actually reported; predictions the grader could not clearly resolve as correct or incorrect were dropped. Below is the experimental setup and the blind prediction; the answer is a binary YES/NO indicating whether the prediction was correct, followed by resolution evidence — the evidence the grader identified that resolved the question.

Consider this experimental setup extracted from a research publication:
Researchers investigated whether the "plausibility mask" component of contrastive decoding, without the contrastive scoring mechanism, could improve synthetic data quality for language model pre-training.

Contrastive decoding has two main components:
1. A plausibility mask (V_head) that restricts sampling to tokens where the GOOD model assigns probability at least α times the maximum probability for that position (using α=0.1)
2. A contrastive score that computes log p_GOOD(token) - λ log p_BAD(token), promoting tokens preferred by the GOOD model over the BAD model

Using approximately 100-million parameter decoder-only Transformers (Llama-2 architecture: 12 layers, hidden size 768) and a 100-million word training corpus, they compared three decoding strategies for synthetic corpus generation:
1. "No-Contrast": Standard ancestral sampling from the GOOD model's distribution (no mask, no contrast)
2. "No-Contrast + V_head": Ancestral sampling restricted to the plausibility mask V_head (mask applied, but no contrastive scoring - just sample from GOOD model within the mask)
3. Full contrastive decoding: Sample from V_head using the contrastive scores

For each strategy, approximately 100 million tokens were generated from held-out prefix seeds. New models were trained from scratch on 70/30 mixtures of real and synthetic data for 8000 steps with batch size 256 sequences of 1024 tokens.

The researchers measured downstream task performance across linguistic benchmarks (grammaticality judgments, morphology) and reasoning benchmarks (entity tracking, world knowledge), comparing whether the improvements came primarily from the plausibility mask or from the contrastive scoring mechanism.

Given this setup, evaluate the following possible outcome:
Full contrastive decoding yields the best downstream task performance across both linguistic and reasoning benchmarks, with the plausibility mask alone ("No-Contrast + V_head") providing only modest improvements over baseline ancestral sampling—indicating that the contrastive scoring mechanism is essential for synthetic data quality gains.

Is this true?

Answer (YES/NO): NO